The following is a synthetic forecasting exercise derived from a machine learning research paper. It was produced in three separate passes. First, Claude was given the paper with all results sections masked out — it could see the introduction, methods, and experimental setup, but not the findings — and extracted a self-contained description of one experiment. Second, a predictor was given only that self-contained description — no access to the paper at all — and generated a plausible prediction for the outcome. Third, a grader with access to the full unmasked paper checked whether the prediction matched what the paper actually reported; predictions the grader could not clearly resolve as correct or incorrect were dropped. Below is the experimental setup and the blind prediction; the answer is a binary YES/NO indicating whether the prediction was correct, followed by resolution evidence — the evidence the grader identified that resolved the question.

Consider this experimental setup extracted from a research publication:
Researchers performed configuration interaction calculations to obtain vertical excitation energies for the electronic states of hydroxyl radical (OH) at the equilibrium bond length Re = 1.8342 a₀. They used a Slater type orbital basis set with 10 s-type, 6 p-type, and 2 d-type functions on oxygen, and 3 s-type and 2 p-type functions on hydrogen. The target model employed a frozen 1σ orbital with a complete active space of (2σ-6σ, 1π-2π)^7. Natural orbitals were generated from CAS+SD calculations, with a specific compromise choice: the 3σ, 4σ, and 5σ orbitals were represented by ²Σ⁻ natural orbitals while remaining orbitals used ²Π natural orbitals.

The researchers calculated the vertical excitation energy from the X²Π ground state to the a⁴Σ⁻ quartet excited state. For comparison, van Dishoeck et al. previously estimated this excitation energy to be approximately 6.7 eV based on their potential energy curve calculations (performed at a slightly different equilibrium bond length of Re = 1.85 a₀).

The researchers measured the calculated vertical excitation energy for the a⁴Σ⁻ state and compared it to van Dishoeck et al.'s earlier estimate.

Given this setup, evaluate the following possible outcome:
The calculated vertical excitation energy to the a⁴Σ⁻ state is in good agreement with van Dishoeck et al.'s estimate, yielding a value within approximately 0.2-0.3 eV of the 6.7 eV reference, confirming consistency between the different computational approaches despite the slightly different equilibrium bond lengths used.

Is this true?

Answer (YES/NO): NO